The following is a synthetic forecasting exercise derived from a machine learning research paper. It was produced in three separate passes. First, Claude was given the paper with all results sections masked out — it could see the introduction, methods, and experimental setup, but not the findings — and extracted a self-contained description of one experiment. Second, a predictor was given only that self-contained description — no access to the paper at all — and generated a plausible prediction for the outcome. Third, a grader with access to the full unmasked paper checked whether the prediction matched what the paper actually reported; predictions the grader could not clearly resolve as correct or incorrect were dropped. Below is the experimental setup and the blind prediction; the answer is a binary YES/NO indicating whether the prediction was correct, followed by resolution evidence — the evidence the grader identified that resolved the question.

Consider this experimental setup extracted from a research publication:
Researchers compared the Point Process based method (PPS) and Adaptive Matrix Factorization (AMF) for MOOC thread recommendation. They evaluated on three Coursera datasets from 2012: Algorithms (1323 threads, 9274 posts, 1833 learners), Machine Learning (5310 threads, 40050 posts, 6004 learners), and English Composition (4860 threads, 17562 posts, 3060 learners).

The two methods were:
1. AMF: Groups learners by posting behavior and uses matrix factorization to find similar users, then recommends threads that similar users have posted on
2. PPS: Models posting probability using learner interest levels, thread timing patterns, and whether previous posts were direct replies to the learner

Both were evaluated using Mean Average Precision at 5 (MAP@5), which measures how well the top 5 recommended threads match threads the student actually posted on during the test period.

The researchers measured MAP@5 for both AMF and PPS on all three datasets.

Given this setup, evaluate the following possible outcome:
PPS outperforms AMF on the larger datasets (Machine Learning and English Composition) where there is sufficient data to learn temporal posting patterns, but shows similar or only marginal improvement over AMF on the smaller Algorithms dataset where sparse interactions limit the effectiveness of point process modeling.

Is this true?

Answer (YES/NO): NO